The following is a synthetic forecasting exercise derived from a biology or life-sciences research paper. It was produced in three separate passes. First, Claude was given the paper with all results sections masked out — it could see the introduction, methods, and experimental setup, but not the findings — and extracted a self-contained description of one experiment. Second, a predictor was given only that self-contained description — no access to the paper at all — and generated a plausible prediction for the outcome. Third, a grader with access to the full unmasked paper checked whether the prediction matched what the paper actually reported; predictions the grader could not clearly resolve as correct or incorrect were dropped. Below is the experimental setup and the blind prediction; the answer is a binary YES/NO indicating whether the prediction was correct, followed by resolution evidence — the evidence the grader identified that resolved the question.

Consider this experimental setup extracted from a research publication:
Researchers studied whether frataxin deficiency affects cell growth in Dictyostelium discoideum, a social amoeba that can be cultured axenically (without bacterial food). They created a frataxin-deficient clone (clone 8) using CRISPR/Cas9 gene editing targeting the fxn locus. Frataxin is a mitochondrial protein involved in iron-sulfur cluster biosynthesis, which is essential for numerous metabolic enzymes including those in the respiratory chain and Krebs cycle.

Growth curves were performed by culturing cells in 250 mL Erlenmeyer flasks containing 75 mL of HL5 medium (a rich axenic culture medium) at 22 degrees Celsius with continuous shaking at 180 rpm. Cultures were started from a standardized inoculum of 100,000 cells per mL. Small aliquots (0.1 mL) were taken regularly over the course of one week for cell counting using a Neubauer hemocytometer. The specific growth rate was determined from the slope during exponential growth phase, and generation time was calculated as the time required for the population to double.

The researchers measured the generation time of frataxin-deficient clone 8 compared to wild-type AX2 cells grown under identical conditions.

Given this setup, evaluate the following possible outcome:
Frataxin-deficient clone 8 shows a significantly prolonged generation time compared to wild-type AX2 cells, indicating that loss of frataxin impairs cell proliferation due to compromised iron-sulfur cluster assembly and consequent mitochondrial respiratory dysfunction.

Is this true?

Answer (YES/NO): YES